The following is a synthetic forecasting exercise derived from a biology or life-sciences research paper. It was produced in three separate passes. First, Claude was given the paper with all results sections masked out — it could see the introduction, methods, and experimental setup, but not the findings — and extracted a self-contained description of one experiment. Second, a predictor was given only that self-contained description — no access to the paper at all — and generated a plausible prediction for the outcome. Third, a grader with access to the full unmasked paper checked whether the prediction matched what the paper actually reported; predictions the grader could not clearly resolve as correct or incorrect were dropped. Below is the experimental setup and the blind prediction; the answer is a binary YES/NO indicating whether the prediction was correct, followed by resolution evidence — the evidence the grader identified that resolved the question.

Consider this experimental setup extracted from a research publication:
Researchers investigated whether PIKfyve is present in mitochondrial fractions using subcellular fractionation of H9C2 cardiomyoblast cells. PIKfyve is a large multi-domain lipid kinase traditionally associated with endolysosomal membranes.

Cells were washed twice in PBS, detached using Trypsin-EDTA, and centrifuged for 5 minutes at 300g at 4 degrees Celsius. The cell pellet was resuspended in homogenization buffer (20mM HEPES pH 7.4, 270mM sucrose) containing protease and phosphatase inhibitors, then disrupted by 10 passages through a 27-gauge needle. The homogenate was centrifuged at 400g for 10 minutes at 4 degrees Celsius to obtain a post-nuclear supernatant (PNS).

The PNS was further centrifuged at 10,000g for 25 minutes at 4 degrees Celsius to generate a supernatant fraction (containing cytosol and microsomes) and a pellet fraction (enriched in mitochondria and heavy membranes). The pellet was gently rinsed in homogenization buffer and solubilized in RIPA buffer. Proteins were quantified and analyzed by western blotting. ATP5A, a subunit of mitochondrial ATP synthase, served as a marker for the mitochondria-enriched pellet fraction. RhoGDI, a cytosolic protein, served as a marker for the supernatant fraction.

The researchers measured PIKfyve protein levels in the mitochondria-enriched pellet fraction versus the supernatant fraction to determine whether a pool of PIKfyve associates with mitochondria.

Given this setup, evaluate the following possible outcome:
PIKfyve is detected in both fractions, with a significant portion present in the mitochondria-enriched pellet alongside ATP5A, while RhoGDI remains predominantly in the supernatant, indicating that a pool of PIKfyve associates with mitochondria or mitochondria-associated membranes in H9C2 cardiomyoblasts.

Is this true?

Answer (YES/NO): NO